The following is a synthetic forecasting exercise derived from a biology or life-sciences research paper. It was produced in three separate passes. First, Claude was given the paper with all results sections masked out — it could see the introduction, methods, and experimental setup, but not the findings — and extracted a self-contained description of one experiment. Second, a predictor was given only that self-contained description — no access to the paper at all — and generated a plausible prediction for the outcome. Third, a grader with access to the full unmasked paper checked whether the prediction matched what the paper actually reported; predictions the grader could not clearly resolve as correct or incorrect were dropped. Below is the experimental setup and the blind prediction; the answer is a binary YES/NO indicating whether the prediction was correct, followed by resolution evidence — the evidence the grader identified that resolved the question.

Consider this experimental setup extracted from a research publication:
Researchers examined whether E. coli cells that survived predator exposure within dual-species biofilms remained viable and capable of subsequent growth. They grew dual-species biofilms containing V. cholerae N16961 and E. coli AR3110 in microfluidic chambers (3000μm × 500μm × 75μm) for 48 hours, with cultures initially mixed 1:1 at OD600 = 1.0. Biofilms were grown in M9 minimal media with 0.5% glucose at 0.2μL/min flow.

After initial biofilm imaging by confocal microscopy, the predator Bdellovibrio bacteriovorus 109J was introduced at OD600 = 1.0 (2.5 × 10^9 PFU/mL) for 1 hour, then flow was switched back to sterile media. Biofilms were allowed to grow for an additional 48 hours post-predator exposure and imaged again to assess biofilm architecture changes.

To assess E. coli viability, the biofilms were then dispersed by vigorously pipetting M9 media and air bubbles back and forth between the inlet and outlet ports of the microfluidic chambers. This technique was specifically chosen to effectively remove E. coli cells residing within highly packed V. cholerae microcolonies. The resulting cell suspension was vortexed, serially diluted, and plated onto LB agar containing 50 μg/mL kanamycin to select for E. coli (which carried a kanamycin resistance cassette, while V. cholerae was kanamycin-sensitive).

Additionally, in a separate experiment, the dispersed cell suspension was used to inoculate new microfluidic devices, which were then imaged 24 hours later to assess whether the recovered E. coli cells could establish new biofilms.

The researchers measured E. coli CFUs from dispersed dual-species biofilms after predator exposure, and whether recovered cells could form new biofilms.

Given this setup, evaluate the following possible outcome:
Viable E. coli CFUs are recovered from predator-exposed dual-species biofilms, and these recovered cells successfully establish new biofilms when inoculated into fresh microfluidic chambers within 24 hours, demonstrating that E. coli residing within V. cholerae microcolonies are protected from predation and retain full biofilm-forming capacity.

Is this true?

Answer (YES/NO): YES